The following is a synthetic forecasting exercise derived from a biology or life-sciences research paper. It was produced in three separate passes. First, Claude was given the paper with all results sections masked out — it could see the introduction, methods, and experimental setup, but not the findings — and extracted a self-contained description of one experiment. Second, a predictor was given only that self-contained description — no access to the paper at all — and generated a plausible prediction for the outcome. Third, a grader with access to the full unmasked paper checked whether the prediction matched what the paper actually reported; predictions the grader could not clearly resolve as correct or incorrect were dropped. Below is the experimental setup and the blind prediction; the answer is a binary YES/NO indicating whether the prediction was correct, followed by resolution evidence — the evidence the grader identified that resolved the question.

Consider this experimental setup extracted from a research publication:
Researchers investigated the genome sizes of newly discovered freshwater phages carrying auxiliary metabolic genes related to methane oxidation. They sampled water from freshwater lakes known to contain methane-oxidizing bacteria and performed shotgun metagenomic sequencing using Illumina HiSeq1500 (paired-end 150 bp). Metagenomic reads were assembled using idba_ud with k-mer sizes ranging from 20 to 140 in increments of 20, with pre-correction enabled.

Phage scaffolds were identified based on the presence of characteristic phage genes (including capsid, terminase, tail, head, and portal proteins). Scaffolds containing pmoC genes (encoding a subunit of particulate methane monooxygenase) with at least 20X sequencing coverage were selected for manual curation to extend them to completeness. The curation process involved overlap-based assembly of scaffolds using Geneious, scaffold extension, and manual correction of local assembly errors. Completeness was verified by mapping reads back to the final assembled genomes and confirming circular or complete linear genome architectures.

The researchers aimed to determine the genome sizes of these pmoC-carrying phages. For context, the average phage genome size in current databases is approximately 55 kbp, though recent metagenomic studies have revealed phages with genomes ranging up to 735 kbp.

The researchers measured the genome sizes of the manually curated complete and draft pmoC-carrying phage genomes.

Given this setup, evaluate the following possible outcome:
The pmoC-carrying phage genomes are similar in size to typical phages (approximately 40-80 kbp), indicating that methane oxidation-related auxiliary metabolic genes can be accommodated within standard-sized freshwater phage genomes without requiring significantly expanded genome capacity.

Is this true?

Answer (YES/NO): NO